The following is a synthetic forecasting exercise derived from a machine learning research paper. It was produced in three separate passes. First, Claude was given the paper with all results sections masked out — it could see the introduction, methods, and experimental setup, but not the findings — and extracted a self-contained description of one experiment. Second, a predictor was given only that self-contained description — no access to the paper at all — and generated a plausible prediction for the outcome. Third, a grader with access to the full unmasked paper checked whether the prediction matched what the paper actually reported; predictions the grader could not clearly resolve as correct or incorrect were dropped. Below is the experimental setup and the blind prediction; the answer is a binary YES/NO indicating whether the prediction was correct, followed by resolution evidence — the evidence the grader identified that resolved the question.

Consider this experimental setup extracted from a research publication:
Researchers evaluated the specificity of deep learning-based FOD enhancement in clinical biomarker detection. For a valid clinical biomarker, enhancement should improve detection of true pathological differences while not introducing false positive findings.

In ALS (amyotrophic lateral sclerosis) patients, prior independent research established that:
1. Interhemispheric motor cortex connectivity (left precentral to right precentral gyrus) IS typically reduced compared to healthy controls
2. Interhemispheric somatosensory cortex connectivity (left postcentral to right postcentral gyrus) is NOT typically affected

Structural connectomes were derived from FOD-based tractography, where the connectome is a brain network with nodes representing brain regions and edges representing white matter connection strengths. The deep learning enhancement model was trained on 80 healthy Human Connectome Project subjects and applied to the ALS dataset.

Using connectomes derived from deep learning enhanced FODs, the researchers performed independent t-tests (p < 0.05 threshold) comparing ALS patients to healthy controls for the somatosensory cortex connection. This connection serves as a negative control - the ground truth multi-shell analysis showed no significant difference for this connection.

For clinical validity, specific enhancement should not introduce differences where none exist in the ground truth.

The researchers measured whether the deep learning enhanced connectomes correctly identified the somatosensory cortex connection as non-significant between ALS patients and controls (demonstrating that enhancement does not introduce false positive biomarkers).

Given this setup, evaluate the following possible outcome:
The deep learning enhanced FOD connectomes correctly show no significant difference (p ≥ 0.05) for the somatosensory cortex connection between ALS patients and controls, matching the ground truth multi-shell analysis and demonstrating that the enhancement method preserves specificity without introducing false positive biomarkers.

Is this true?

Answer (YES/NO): YES